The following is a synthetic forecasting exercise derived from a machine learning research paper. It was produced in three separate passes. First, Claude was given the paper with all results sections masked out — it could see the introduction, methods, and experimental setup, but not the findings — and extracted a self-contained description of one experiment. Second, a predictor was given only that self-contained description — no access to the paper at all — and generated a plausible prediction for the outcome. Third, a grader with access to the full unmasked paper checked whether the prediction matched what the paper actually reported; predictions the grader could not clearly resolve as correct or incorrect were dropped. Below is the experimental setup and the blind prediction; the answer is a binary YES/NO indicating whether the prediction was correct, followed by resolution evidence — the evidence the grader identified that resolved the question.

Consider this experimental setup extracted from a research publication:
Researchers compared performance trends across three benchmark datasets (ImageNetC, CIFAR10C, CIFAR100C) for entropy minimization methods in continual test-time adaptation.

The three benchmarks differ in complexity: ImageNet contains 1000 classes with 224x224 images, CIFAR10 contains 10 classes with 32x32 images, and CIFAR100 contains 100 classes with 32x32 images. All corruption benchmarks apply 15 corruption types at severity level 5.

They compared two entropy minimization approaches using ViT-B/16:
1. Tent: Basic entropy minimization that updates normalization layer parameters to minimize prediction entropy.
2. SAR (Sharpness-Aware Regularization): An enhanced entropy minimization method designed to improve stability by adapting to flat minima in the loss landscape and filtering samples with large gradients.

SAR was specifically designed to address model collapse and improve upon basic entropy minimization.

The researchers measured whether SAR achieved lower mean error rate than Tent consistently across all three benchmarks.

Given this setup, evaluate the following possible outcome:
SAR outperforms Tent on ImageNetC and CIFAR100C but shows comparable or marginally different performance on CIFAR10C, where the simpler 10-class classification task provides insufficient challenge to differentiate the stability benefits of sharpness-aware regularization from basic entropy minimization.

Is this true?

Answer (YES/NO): NO